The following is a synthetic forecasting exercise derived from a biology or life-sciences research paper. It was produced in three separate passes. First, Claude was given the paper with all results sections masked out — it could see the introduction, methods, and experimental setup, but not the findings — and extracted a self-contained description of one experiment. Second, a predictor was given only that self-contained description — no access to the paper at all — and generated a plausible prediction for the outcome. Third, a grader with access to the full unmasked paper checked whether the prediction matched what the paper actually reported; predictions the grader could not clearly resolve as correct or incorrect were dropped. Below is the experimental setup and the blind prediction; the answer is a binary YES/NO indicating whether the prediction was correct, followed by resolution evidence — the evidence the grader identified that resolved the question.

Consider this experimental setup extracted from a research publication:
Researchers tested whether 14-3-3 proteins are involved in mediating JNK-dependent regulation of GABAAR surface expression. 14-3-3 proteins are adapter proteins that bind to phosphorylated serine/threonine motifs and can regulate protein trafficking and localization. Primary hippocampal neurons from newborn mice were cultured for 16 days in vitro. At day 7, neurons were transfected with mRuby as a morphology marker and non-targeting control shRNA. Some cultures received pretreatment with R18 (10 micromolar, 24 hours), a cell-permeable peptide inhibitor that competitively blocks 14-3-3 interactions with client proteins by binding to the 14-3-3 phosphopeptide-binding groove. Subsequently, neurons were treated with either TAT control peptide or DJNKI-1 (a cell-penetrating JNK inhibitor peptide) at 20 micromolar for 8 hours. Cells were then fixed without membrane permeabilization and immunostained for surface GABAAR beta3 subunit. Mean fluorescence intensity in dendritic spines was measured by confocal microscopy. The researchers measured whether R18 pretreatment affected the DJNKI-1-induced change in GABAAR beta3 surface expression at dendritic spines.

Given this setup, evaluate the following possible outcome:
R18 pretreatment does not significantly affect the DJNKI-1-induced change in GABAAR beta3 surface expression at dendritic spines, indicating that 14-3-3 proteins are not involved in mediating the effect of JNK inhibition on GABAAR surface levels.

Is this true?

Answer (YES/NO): NO